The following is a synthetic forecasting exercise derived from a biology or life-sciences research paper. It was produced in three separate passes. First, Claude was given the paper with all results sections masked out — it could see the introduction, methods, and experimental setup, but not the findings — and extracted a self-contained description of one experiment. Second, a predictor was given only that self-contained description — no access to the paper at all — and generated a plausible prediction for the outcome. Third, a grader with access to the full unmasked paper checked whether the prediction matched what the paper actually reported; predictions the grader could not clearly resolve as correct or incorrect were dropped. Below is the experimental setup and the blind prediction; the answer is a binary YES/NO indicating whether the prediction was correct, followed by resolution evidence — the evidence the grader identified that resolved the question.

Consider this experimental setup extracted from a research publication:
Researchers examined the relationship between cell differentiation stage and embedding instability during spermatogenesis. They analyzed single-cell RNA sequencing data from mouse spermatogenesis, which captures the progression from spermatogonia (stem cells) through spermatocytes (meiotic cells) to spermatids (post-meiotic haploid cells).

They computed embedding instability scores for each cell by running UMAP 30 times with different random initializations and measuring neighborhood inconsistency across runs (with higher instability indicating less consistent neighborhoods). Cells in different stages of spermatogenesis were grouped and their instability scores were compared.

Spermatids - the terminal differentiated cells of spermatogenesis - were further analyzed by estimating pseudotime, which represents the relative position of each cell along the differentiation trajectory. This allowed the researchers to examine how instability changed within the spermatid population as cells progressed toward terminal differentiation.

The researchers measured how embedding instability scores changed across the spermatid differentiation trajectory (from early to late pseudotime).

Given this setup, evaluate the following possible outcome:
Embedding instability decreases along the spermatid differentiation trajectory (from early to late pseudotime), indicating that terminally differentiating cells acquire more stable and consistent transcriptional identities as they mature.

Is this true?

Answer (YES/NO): NO